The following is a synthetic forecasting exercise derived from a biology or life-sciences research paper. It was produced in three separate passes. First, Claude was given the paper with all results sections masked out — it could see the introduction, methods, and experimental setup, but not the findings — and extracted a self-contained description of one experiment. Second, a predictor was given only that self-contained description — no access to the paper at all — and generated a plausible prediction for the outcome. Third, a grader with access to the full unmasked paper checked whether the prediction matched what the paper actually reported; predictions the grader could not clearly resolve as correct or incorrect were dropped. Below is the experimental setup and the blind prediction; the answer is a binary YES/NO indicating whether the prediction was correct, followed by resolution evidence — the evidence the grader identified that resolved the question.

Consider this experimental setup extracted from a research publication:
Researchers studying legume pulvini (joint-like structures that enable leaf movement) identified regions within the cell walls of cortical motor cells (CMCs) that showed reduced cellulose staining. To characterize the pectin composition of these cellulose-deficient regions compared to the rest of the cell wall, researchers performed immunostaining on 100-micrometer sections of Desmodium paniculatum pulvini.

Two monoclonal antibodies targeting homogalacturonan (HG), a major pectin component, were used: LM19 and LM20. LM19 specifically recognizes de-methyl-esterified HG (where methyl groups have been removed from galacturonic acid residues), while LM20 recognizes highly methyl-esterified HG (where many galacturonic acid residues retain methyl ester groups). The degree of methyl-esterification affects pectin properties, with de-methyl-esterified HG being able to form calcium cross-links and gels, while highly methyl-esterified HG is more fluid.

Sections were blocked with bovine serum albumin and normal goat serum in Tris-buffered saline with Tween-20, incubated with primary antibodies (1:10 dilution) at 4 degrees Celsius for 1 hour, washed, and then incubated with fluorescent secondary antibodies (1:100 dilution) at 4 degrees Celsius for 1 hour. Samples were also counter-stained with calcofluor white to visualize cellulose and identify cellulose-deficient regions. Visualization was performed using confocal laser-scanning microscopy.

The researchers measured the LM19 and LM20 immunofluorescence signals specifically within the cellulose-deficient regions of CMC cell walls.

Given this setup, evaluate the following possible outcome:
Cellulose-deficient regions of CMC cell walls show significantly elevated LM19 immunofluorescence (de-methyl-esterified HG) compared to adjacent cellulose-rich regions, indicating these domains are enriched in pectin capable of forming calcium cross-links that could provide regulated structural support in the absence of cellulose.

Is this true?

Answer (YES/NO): YES